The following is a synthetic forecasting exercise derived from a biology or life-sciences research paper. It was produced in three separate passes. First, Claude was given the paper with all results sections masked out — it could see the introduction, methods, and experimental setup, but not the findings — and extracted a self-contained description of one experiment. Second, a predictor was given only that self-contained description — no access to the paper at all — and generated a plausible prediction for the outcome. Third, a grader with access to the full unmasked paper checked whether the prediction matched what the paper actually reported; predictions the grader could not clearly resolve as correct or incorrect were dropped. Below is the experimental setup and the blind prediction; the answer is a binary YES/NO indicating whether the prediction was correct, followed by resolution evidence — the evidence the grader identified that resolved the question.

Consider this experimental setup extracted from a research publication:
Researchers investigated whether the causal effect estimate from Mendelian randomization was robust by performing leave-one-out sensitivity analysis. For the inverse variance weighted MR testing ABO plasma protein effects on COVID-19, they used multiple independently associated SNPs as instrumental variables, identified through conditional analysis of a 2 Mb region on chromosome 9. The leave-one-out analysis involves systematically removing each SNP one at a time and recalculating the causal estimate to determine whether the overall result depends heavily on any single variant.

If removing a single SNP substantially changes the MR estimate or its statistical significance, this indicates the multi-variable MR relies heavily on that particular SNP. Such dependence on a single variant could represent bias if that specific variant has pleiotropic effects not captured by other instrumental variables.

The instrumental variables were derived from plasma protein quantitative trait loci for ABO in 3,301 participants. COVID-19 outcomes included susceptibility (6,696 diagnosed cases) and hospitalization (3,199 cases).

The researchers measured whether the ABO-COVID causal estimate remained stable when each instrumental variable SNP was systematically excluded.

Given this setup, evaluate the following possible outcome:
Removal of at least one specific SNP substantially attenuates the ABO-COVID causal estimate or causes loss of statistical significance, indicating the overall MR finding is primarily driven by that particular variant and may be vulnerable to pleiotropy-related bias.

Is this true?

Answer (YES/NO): NO